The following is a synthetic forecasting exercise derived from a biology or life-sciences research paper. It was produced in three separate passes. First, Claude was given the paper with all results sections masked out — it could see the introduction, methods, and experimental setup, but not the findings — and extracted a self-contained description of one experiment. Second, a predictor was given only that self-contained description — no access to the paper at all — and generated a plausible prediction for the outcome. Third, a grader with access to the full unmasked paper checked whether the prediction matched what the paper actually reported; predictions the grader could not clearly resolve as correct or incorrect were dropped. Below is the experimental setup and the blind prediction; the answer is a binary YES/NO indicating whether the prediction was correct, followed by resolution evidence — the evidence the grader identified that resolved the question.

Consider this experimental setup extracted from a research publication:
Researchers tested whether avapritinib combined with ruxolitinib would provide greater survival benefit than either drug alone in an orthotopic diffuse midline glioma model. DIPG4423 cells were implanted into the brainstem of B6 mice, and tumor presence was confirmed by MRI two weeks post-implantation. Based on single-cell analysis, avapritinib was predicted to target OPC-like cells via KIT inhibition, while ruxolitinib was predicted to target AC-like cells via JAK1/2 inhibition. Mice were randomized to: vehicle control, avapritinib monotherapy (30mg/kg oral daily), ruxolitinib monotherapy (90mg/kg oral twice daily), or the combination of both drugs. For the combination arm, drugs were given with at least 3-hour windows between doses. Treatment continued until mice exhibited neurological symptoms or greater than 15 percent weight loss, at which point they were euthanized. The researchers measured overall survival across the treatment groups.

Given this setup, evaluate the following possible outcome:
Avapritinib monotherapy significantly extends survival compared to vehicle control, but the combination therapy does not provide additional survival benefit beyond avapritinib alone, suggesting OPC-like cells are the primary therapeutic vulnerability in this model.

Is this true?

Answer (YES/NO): NO